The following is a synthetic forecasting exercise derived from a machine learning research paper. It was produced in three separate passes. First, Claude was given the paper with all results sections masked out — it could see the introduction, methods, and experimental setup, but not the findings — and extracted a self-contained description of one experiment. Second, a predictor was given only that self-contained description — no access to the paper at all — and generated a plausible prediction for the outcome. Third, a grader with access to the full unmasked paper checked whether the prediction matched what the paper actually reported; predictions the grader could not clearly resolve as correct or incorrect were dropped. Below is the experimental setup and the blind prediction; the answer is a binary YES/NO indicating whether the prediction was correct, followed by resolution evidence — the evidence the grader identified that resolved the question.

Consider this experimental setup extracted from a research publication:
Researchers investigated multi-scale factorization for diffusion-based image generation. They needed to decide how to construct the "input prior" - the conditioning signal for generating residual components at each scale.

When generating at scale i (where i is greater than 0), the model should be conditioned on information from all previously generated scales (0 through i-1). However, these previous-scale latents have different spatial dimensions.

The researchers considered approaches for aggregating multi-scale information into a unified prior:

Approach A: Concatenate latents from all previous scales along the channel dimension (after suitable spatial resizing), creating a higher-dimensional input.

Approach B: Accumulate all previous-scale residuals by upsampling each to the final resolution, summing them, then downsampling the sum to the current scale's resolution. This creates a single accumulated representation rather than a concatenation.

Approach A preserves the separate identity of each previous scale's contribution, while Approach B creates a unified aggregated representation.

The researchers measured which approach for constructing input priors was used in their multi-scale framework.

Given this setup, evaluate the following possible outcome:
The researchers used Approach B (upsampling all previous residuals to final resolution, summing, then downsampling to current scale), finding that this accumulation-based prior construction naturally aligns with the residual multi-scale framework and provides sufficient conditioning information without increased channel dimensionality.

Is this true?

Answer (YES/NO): YES